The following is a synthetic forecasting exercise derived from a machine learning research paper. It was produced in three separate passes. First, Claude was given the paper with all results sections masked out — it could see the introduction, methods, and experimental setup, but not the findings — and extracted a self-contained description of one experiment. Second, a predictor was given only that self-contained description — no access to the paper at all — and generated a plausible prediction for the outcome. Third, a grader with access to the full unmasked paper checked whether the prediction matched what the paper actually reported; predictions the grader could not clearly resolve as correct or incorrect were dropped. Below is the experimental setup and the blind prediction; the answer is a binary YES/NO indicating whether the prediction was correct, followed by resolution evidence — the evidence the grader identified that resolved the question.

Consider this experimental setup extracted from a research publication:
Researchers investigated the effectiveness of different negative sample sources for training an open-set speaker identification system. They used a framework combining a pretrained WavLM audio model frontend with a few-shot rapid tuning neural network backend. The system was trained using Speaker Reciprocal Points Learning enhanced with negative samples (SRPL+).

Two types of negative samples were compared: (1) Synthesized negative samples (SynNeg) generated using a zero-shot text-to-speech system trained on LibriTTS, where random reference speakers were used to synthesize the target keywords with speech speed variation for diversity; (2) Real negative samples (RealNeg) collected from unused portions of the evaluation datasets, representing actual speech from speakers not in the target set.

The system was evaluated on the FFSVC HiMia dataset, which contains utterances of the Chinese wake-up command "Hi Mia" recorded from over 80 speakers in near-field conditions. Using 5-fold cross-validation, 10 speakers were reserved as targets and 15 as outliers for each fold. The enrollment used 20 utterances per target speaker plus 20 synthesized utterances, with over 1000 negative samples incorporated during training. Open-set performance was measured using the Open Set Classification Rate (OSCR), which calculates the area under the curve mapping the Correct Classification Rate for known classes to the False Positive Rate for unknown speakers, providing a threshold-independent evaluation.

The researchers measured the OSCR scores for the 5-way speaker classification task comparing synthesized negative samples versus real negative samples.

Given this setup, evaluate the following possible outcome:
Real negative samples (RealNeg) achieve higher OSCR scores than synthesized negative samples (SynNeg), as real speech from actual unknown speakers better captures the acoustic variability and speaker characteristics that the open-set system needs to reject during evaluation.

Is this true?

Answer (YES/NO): NO